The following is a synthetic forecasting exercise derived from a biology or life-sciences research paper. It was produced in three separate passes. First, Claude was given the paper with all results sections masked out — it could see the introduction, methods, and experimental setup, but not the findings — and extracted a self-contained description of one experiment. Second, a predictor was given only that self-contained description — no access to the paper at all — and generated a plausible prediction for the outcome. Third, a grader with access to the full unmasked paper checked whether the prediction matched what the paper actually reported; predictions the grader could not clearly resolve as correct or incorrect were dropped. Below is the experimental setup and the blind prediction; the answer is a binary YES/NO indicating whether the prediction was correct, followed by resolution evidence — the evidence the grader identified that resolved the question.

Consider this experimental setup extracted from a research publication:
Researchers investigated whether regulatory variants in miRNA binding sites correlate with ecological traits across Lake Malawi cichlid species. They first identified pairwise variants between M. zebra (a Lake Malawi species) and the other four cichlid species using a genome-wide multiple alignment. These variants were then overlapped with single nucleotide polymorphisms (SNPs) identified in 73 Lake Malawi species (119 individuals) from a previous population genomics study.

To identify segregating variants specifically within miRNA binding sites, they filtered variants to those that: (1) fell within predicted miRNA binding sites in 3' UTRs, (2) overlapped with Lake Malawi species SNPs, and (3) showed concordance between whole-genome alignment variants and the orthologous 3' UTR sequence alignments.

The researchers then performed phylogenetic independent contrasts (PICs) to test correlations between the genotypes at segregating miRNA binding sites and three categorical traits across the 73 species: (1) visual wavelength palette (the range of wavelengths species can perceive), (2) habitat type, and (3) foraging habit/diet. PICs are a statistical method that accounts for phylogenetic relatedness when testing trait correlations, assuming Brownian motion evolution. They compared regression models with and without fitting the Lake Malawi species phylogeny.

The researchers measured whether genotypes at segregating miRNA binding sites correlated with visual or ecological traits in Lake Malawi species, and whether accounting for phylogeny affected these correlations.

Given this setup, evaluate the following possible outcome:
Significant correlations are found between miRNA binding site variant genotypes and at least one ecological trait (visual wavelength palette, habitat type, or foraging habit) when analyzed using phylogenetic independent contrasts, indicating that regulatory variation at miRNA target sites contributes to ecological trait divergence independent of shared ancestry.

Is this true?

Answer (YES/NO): NO